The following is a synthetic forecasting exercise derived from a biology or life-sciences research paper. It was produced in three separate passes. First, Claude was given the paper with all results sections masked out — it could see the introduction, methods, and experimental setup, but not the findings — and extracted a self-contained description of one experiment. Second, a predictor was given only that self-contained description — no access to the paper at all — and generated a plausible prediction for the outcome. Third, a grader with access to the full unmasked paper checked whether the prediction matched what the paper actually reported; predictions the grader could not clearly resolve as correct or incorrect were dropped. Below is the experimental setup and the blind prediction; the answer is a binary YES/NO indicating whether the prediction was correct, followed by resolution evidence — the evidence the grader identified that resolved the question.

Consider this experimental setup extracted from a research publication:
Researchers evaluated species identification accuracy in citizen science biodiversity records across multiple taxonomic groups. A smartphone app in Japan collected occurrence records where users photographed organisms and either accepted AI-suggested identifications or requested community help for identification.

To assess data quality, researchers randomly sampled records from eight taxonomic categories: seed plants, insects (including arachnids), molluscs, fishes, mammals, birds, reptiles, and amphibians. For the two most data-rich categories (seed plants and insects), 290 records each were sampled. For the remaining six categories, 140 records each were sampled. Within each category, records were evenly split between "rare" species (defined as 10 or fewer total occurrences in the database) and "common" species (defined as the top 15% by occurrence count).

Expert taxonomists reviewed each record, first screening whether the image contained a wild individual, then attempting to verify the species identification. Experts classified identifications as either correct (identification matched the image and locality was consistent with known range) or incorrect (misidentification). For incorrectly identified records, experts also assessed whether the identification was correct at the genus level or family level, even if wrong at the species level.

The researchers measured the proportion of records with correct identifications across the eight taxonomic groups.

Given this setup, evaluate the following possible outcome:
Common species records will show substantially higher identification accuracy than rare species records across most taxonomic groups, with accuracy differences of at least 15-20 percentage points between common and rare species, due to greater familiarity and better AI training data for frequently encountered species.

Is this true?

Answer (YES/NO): NO